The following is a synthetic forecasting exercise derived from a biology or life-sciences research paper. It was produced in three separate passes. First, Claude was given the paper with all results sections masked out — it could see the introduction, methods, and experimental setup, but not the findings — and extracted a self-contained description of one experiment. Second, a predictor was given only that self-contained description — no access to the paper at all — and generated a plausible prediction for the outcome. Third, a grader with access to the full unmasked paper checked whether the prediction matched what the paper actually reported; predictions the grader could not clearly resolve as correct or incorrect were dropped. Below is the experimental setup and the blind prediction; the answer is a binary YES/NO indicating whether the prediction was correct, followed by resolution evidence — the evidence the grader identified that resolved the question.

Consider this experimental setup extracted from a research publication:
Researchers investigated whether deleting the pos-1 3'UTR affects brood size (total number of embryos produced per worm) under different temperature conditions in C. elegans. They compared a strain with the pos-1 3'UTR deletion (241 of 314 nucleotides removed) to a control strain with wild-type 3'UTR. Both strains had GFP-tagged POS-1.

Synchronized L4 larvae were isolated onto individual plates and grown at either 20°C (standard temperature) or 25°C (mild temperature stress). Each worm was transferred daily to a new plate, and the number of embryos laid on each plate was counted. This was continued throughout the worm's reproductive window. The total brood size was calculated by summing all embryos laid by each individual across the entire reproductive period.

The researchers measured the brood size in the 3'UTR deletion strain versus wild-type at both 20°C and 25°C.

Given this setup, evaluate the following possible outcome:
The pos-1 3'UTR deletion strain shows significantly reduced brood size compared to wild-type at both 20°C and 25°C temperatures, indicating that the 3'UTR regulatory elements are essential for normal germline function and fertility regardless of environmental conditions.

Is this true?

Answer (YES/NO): YES